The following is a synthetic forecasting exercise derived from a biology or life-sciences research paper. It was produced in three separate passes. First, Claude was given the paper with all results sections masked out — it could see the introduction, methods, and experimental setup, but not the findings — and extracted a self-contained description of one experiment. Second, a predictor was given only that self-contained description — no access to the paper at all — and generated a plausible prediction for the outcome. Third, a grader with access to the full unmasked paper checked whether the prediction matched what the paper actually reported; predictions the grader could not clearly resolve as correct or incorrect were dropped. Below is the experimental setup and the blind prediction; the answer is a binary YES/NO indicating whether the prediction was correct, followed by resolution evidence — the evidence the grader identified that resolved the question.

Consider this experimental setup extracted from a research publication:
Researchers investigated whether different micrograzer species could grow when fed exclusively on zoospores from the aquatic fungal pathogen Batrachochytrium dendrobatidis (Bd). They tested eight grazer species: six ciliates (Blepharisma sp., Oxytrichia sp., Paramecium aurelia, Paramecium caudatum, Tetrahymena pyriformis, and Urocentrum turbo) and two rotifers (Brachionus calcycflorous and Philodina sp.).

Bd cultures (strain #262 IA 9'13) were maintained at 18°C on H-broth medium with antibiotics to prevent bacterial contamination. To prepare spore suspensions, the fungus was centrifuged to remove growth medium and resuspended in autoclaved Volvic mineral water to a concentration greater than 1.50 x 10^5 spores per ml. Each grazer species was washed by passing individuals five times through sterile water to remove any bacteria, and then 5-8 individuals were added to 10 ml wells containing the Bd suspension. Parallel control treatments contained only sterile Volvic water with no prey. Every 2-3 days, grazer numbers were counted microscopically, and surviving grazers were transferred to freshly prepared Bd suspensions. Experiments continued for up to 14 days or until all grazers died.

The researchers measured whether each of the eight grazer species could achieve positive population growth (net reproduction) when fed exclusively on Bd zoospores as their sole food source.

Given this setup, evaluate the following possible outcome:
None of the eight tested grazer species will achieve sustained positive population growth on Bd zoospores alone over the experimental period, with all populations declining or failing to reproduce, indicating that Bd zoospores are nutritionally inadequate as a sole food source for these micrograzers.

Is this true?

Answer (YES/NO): NO